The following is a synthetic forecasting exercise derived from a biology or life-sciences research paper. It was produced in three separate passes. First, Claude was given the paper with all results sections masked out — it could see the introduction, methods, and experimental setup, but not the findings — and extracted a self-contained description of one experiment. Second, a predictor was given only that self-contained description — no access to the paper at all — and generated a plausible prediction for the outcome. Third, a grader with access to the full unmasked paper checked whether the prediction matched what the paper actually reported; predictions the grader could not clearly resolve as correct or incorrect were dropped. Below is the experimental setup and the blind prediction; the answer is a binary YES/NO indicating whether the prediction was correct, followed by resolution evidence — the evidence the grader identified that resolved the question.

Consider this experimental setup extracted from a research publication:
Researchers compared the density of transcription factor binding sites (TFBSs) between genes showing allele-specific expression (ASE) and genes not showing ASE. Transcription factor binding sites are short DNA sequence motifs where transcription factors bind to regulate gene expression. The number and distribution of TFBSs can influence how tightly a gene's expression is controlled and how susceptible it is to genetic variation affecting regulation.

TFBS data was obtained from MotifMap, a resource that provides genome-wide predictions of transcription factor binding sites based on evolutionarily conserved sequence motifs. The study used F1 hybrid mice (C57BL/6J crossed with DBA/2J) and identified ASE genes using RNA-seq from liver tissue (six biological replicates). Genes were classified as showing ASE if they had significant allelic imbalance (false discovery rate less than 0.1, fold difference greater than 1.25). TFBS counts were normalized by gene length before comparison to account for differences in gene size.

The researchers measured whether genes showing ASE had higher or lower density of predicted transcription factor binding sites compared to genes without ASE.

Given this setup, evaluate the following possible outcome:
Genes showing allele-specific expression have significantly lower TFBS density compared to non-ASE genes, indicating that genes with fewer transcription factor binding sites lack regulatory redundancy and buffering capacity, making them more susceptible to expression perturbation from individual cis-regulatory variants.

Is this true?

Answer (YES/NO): NO